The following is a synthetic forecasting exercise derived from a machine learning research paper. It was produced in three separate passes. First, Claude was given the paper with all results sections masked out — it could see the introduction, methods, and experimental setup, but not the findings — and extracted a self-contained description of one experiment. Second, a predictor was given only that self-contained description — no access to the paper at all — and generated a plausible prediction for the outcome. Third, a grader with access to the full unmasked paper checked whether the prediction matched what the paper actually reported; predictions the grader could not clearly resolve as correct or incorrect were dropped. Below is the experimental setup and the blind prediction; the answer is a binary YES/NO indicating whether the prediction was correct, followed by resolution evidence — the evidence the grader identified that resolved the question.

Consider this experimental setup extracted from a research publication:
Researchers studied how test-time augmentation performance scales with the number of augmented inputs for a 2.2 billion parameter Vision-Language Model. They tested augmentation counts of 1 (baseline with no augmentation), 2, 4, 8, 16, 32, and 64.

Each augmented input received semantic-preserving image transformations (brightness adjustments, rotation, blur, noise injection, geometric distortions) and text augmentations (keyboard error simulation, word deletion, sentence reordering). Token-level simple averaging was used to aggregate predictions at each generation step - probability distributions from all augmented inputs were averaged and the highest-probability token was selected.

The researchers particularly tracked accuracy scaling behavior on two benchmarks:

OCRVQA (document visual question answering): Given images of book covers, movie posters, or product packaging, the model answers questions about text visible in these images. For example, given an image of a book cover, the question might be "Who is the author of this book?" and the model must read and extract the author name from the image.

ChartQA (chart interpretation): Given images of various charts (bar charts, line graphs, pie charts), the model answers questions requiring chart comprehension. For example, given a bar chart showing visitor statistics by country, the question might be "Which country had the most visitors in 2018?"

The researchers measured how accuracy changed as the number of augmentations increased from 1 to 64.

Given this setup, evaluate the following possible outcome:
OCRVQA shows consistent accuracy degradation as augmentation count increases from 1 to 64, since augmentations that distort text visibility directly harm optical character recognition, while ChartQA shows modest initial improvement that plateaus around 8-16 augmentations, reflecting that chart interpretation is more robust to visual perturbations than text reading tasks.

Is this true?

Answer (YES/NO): NO